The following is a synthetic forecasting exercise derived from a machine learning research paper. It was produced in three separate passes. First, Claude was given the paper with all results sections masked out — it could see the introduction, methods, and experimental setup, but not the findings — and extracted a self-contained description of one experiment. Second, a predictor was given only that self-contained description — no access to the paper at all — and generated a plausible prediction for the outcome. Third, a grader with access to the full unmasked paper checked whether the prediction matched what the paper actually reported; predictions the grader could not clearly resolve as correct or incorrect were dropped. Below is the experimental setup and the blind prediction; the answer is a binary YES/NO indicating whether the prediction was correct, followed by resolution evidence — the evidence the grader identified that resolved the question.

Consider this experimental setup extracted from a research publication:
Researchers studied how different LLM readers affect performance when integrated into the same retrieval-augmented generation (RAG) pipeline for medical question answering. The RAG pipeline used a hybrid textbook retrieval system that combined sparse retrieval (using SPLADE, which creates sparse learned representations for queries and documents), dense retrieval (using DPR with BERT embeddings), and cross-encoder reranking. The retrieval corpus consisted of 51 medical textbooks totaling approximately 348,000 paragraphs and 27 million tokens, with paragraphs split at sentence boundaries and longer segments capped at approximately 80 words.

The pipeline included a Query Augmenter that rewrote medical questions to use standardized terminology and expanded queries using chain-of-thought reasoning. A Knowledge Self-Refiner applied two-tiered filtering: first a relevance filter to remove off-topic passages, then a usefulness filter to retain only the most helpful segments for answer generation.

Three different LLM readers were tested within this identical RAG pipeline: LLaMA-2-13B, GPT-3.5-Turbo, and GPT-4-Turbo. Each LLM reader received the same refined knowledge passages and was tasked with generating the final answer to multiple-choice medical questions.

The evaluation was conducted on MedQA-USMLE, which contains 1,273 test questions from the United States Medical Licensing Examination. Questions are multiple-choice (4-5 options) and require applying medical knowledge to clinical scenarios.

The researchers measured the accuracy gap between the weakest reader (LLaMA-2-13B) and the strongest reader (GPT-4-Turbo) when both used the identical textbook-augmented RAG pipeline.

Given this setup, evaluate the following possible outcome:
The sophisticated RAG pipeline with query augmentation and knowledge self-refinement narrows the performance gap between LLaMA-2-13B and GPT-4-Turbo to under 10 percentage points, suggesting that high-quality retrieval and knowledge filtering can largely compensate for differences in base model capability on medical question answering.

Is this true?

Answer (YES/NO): NO